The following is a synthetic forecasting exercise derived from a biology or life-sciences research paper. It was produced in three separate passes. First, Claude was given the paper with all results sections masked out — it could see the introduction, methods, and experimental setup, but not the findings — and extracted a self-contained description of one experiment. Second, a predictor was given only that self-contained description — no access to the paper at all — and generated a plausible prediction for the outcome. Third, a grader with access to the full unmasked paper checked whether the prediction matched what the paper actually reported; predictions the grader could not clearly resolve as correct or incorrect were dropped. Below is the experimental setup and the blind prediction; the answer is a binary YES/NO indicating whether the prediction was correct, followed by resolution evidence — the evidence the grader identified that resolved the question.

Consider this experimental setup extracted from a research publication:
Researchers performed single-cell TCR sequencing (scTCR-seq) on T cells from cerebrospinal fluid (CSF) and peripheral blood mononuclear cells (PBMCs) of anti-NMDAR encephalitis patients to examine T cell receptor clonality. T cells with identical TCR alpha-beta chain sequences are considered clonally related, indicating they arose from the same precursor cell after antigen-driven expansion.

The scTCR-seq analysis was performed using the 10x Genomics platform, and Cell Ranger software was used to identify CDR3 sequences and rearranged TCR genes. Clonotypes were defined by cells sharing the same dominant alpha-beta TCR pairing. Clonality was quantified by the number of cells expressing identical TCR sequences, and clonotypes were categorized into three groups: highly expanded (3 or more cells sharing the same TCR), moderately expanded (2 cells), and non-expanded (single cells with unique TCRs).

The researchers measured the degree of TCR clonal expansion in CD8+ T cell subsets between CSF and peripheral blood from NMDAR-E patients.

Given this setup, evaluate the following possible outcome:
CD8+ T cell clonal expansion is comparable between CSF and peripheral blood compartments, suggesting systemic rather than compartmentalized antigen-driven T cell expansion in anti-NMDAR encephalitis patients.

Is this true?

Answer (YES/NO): NO